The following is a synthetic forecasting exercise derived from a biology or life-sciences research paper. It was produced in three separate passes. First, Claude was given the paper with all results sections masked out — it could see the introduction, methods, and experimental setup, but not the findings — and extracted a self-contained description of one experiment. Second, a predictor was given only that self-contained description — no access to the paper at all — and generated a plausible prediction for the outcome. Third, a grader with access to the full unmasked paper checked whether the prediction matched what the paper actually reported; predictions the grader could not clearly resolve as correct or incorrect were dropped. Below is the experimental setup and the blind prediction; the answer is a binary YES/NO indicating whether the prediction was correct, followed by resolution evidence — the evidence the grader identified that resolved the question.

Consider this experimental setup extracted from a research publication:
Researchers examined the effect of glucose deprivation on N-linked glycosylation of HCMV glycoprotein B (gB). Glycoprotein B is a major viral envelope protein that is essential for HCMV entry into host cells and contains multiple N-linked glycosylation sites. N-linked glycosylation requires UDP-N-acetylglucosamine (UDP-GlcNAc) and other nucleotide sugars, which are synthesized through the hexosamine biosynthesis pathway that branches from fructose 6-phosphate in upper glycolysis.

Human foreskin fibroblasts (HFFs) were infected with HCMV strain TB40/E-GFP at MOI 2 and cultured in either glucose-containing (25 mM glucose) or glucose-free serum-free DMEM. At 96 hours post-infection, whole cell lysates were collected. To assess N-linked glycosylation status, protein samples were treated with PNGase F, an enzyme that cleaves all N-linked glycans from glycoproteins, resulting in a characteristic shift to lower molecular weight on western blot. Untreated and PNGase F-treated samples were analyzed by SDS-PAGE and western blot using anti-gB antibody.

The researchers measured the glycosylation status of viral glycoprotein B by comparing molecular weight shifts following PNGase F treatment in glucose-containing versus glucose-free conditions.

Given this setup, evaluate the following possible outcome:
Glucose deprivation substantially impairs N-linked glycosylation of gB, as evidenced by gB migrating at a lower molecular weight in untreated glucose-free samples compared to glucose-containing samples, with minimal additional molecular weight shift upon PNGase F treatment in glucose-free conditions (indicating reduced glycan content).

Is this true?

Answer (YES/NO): YES